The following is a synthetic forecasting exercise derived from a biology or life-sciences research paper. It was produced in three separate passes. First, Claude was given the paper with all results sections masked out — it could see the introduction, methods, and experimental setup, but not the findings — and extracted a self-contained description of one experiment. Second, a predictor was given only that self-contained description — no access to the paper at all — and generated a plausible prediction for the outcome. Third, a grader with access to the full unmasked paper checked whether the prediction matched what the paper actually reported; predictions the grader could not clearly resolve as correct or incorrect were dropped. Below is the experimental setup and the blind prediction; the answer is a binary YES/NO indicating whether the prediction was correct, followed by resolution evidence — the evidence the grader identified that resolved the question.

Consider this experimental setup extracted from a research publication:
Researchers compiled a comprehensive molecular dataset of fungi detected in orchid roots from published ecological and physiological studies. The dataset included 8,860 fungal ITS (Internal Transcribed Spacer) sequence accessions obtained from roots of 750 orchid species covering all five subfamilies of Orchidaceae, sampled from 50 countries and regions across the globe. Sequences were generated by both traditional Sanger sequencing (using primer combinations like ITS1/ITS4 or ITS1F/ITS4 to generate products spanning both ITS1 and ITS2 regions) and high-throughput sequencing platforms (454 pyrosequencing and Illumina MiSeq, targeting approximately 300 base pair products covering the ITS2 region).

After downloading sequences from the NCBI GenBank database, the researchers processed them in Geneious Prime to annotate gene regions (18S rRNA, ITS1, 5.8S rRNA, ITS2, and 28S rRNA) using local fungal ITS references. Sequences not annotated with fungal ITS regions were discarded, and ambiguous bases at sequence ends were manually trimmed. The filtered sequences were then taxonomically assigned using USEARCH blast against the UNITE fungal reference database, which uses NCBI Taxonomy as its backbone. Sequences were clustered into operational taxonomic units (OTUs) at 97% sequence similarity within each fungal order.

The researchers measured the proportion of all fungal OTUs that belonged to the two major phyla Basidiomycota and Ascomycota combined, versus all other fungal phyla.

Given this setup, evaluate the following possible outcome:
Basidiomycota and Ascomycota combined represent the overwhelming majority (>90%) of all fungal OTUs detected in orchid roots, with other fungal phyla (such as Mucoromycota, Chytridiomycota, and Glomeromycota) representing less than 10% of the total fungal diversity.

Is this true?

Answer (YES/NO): YES